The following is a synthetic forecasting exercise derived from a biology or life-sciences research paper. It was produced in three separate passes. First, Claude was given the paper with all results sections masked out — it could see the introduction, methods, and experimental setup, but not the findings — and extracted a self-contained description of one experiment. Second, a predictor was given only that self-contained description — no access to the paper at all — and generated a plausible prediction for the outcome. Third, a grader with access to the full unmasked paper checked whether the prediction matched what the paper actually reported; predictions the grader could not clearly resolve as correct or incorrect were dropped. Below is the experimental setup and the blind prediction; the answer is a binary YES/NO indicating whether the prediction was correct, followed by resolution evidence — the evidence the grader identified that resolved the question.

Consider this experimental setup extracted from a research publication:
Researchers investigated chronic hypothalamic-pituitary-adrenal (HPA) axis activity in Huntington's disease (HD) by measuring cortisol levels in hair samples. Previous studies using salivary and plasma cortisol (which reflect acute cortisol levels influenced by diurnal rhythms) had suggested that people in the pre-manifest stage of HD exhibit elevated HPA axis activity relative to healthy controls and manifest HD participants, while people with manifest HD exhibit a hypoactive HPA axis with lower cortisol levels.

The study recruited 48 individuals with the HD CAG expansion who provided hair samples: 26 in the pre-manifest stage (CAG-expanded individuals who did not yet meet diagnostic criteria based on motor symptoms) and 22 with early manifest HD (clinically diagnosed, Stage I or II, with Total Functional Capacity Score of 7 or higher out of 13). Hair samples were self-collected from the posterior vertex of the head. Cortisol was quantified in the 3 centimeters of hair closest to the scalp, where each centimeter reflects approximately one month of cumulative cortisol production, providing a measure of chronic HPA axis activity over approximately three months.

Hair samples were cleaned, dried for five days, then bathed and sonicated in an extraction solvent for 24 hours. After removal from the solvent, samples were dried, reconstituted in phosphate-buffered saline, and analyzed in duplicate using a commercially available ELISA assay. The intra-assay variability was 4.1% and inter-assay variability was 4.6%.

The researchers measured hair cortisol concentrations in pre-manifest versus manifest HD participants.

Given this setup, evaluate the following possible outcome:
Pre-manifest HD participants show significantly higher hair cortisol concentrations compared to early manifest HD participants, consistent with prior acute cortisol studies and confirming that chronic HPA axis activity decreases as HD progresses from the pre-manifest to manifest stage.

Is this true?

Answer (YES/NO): NO